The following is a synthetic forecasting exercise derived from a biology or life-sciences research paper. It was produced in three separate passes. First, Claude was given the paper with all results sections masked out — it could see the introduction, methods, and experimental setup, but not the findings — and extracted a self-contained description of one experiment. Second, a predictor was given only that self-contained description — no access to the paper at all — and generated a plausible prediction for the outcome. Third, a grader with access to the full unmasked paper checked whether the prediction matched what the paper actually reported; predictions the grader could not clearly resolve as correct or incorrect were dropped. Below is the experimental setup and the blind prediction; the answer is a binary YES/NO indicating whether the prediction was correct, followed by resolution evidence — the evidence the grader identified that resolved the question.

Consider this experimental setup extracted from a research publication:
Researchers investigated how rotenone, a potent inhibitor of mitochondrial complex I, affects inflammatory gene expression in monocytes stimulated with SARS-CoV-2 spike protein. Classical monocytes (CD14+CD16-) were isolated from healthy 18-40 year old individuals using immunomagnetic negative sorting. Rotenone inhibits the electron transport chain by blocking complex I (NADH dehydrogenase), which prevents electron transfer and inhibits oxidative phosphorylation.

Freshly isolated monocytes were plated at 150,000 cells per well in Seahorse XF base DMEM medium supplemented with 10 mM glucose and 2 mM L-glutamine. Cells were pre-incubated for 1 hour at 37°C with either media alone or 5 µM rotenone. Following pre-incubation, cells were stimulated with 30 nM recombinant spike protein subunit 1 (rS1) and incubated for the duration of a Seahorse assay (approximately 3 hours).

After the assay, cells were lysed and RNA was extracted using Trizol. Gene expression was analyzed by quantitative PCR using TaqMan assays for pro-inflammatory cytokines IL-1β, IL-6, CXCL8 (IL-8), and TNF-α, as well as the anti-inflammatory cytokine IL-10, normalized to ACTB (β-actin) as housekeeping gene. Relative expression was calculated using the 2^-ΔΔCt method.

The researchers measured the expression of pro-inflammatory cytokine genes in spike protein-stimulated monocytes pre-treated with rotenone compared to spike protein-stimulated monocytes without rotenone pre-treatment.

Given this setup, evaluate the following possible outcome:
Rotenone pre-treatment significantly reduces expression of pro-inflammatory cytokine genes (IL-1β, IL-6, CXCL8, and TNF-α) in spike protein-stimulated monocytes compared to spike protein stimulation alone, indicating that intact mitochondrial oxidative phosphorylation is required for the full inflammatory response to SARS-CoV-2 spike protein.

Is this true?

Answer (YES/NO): NO